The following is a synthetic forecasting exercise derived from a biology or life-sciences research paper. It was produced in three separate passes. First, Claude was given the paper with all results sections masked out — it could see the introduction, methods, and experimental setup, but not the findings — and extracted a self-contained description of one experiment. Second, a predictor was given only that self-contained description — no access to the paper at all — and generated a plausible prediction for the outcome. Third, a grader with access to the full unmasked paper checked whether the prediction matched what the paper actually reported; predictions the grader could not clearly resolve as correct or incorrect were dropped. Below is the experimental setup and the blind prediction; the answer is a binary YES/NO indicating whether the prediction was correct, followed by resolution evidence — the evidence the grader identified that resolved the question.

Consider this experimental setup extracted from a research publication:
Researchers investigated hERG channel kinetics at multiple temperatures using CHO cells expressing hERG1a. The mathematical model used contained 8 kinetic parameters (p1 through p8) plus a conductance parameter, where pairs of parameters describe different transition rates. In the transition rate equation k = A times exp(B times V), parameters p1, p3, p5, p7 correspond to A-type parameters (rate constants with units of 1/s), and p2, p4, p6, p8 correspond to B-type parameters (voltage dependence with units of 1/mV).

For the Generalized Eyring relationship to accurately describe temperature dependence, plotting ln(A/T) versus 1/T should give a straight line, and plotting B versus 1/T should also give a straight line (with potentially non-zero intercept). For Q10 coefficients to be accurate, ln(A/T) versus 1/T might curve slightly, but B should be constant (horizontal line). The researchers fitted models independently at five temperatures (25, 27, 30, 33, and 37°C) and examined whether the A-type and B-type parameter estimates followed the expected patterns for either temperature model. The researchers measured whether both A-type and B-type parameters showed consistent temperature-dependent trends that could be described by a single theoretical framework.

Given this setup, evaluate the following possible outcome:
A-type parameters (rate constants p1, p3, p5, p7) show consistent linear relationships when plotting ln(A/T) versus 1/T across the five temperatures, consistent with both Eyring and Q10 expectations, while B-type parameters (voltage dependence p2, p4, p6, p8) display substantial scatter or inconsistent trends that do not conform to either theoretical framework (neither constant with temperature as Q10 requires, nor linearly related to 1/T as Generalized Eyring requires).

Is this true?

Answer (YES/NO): NO